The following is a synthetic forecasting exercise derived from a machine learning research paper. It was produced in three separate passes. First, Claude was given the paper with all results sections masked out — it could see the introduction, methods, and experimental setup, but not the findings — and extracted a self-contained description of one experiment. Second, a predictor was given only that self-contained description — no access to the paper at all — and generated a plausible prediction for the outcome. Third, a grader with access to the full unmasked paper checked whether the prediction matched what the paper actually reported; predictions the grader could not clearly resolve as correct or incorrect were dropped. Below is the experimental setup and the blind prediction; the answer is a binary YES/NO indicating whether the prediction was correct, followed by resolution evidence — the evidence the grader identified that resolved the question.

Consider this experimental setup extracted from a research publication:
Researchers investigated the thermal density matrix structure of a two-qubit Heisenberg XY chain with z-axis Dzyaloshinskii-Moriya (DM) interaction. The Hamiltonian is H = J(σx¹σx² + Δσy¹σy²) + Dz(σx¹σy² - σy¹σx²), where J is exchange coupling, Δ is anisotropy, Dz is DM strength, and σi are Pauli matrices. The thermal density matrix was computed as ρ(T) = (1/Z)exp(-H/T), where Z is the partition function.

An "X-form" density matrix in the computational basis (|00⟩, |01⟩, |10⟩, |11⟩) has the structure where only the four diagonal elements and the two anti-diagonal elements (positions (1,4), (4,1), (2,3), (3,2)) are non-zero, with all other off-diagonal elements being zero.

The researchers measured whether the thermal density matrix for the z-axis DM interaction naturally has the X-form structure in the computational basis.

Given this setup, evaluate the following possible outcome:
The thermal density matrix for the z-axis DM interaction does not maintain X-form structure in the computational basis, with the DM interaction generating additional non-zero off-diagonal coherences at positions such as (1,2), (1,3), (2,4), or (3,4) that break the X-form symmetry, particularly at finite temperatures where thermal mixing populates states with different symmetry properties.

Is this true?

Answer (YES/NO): NO